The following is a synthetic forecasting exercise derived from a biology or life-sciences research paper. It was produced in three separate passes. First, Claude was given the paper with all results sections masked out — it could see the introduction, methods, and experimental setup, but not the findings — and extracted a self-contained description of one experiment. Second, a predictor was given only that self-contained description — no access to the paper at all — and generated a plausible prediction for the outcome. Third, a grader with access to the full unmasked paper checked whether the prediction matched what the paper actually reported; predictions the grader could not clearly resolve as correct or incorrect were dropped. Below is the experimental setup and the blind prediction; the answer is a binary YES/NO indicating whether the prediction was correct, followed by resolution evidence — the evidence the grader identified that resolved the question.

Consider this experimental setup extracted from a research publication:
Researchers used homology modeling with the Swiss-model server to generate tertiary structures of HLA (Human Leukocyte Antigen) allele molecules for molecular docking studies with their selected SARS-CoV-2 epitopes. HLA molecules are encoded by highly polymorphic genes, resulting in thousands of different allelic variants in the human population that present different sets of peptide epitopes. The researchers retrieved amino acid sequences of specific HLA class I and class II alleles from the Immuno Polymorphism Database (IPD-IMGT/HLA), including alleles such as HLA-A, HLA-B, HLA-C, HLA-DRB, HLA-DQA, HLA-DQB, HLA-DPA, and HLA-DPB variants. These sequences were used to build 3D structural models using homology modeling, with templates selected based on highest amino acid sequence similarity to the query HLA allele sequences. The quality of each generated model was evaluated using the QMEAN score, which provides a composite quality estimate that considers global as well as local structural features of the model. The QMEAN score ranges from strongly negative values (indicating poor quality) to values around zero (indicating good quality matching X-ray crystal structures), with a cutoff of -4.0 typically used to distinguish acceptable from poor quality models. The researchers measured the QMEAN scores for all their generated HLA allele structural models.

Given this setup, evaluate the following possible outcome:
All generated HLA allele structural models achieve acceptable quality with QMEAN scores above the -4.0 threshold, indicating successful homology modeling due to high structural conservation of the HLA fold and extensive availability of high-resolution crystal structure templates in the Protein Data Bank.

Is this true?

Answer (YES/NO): YES